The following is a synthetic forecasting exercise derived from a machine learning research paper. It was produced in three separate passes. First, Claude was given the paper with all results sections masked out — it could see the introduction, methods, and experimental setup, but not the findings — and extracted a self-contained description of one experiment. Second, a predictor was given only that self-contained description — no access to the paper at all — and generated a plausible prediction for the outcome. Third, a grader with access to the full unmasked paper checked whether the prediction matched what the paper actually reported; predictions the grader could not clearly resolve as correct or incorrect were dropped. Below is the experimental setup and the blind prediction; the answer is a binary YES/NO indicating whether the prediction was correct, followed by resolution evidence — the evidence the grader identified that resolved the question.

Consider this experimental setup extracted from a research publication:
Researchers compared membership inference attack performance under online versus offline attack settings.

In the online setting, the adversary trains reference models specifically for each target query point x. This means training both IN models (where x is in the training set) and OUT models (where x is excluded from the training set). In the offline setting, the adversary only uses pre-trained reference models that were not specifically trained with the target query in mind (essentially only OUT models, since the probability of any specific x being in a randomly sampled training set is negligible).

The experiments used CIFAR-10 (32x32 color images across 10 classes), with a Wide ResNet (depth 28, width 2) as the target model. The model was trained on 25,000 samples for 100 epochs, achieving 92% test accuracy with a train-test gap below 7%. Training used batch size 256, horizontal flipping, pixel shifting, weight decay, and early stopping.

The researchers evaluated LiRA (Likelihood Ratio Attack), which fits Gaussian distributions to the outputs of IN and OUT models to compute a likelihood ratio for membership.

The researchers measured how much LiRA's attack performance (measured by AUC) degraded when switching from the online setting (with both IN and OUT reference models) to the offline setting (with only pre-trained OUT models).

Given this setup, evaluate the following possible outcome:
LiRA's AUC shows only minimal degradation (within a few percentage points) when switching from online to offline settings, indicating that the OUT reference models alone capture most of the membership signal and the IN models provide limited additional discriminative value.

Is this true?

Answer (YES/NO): NO